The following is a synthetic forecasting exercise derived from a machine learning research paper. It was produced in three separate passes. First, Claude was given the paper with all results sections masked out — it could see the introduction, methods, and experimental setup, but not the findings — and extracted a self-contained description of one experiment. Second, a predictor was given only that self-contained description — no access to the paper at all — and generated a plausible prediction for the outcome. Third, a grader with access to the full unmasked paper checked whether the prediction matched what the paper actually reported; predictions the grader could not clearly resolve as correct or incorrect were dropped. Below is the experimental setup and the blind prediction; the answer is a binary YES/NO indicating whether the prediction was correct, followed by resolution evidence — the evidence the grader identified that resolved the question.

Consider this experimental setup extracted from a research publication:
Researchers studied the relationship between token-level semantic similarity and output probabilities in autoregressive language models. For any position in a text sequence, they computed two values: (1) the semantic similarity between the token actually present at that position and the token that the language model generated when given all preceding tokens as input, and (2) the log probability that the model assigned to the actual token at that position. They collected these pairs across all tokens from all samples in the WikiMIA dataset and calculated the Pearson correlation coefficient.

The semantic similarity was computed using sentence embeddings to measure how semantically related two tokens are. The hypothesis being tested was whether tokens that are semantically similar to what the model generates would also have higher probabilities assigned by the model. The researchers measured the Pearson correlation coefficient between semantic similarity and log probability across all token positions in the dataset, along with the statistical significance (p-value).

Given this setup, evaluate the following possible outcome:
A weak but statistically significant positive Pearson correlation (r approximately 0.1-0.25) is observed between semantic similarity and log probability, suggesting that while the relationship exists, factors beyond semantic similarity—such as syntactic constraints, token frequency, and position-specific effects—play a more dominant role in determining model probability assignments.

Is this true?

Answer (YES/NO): NO